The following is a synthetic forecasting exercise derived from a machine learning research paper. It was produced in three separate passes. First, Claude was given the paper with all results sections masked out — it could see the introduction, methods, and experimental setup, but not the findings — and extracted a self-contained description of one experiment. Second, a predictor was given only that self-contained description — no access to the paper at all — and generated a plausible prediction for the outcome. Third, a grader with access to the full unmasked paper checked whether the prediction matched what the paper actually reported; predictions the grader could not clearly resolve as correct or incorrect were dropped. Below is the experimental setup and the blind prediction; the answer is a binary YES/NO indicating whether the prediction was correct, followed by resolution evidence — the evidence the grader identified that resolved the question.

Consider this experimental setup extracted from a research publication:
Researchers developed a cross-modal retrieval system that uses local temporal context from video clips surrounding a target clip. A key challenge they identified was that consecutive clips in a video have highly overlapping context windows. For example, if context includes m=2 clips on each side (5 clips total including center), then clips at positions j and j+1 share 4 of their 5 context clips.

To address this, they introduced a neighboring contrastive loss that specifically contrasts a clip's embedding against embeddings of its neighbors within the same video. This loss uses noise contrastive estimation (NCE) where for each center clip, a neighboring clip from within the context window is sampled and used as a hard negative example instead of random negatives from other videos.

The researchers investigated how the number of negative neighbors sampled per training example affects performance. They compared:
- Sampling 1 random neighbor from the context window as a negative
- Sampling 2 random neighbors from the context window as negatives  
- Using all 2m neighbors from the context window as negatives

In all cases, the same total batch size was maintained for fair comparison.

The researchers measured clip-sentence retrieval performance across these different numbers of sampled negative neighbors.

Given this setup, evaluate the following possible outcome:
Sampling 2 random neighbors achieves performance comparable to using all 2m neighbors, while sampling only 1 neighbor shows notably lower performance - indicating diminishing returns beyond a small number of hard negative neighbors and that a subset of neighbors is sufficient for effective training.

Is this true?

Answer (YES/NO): NO